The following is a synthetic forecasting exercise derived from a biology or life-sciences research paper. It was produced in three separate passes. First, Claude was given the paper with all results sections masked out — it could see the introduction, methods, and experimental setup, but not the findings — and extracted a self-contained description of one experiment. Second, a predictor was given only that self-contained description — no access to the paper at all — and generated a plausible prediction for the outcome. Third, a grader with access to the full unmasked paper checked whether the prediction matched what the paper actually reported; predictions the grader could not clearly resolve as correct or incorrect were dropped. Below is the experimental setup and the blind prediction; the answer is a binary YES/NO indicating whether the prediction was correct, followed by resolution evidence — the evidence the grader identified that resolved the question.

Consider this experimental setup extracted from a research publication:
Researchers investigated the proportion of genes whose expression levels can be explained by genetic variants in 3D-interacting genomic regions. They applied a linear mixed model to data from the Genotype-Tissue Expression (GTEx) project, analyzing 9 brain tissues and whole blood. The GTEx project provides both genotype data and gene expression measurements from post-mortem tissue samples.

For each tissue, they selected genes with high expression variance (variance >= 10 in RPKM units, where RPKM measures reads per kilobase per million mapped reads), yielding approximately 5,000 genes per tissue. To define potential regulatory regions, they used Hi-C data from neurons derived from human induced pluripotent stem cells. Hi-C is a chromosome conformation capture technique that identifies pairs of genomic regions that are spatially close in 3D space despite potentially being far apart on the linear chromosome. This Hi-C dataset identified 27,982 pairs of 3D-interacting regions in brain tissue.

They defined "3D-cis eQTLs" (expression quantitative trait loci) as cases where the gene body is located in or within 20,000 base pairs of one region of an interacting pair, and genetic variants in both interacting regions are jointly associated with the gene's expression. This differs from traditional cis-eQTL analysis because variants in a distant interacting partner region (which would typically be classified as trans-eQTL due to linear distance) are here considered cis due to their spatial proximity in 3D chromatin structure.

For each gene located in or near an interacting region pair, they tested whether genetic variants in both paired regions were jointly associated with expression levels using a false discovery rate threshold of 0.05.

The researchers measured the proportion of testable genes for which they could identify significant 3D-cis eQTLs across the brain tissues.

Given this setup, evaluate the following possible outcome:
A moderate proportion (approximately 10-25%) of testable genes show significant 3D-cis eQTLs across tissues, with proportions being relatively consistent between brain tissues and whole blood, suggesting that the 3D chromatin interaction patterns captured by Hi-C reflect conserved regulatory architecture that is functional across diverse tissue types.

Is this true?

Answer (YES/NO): NO